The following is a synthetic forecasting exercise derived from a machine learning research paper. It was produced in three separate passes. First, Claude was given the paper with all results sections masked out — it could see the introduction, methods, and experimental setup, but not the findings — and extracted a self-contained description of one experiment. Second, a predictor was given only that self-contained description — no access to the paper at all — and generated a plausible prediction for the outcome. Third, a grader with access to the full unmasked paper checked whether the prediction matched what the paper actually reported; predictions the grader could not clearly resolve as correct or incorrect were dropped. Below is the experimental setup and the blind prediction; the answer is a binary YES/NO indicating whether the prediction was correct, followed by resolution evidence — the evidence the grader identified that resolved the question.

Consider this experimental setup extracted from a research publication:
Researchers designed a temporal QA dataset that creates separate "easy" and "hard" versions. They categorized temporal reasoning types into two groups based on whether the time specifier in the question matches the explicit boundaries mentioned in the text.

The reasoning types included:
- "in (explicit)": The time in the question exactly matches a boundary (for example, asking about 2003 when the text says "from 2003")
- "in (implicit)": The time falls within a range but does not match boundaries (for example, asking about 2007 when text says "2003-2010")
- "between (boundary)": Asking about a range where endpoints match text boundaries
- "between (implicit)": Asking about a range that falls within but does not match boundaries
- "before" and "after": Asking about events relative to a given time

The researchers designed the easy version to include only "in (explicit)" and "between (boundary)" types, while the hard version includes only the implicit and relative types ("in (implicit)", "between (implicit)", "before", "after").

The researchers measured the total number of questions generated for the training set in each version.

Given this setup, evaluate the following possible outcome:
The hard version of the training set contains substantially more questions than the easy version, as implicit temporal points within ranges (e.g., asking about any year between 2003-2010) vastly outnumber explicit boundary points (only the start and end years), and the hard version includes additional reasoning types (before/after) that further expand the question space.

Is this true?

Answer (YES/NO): NO